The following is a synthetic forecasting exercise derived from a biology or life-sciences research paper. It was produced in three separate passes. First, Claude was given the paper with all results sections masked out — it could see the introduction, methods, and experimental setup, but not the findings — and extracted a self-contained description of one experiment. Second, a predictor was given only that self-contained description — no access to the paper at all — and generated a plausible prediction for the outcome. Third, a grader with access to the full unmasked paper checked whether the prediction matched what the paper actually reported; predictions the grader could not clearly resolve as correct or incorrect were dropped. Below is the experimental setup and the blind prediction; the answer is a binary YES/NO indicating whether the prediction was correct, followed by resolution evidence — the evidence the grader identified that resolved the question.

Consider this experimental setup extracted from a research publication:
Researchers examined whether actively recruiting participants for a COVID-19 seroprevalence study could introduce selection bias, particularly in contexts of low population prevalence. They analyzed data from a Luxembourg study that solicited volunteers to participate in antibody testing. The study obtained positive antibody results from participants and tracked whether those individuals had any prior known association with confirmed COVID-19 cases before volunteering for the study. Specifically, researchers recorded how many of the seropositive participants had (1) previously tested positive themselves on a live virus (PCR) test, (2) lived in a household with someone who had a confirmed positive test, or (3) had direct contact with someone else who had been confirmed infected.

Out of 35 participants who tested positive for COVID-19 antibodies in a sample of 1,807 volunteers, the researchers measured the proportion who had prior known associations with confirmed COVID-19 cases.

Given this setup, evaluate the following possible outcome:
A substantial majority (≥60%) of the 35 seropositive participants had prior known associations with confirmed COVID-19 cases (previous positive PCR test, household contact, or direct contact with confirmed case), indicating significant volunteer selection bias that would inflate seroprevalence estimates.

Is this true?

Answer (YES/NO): NO